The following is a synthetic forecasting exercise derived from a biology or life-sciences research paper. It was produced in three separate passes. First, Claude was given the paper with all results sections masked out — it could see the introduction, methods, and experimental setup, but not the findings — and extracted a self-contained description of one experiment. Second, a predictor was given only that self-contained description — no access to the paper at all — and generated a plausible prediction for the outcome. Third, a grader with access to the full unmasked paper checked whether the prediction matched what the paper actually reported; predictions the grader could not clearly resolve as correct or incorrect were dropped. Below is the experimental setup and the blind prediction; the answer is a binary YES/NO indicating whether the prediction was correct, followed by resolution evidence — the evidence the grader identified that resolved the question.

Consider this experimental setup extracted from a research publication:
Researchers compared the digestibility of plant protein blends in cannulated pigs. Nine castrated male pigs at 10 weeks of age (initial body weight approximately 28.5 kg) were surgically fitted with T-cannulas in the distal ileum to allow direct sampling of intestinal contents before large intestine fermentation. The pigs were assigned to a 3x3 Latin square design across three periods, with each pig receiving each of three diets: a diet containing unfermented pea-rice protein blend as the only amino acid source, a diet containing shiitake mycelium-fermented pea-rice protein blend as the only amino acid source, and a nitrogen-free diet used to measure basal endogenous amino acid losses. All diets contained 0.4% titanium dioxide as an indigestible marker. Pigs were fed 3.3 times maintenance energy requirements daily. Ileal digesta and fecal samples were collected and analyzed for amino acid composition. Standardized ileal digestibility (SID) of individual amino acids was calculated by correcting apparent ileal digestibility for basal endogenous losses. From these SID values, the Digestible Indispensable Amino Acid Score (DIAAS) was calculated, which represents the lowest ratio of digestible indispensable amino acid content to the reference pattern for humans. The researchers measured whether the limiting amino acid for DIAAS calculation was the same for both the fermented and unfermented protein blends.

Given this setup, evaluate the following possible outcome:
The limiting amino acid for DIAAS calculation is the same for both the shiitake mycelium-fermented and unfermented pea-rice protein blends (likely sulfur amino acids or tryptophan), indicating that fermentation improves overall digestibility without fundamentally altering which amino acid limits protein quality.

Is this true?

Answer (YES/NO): NO